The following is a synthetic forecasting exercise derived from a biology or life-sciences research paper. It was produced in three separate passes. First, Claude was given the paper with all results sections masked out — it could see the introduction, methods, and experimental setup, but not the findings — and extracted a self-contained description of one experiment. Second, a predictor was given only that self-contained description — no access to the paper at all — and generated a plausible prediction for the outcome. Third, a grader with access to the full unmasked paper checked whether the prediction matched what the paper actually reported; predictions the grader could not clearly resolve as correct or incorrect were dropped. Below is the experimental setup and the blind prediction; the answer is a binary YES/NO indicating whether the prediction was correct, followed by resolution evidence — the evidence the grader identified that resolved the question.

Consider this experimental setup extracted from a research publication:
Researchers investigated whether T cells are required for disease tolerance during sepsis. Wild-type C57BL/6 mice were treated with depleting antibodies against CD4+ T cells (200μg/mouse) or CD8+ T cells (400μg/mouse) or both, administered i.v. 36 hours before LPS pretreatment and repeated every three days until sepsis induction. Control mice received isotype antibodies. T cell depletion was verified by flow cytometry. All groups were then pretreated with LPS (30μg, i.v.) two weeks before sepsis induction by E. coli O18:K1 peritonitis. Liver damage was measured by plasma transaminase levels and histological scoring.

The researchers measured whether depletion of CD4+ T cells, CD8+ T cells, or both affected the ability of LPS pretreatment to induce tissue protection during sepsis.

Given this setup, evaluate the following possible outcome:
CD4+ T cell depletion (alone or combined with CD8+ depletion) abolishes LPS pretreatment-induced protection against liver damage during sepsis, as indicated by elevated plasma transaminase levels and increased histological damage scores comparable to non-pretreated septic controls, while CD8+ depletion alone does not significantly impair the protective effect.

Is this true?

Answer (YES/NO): NO